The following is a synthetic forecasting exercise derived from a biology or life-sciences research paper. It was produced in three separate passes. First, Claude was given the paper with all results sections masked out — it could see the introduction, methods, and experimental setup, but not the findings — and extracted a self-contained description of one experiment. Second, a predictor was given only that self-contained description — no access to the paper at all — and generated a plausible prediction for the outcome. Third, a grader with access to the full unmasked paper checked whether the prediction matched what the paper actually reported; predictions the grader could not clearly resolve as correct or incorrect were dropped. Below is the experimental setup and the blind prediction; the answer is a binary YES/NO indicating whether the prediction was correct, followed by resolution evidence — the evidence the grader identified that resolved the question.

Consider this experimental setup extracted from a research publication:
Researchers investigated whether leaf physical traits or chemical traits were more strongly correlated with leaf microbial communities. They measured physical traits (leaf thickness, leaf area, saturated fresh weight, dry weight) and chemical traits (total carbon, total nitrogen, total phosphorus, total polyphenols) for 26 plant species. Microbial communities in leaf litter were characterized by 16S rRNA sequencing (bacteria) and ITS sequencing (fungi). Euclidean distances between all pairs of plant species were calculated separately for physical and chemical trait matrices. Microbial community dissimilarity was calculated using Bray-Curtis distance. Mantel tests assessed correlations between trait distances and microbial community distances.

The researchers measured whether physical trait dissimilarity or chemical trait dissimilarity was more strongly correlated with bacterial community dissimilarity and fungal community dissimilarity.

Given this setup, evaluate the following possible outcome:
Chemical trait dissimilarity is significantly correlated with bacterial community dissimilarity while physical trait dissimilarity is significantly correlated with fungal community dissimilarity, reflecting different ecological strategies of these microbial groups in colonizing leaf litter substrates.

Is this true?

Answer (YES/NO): NO